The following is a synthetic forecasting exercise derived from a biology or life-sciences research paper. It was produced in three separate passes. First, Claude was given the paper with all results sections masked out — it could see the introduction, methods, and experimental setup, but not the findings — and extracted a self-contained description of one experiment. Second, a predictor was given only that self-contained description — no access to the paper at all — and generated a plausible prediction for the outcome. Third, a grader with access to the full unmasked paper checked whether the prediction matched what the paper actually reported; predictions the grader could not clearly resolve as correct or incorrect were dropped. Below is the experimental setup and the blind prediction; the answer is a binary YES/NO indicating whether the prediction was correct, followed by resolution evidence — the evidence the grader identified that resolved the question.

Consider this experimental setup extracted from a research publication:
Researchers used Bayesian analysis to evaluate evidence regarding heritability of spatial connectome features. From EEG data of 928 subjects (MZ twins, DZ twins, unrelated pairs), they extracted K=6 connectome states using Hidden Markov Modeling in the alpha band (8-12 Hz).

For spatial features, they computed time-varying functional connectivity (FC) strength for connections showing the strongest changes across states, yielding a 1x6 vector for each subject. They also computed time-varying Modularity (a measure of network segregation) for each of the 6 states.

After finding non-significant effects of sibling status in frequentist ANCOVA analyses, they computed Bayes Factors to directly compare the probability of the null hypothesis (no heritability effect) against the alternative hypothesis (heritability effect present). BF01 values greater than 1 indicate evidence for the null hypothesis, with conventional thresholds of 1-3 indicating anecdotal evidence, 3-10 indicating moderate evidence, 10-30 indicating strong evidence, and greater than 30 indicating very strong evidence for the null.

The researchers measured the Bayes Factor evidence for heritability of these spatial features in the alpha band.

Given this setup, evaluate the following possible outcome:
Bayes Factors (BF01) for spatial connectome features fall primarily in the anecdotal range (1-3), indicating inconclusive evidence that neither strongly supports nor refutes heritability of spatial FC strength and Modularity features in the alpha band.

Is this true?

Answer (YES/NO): NO